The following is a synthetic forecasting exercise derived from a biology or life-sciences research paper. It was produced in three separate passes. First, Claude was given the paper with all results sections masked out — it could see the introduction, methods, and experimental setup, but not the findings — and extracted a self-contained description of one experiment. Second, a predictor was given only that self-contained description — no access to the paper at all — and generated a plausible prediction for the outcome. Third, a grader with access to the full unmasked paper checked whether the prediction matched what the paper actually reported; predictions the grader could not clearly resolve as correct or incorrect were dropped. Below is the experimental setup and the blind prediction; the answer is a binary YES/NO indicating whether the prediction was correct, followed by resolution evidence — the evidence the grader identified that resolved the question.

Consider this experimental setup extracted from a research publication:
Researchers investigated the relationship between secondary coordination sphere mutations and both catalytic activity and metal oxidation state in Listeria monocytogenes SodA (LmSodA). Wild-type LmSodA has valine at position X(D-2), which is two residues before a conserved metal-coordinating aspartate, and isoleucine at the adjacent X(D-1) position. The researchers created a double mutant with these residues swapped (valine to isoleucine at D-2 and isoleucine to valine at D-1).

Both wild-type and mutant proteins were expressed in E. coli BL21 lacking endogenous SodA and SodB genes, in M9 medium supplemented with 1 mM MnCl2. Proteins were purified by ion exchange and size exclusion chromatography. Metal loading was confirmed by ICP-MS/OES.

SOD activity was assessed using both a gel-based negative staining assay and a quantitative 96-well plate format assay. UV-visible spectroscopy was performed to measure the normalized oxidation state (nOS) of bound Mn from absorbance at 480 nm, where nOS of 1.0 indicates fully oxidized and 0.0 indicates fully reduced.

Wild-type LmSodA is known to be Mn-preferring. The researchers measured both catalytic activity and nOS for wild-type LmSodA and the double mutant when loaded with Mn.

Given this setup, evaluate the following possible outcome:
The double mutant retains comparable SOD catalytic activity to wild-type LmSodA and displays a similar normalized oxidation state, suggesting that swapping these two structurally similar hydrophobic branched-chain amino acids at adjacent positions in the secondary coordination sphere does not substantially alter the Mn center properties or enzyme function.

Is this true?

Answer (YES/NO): NO